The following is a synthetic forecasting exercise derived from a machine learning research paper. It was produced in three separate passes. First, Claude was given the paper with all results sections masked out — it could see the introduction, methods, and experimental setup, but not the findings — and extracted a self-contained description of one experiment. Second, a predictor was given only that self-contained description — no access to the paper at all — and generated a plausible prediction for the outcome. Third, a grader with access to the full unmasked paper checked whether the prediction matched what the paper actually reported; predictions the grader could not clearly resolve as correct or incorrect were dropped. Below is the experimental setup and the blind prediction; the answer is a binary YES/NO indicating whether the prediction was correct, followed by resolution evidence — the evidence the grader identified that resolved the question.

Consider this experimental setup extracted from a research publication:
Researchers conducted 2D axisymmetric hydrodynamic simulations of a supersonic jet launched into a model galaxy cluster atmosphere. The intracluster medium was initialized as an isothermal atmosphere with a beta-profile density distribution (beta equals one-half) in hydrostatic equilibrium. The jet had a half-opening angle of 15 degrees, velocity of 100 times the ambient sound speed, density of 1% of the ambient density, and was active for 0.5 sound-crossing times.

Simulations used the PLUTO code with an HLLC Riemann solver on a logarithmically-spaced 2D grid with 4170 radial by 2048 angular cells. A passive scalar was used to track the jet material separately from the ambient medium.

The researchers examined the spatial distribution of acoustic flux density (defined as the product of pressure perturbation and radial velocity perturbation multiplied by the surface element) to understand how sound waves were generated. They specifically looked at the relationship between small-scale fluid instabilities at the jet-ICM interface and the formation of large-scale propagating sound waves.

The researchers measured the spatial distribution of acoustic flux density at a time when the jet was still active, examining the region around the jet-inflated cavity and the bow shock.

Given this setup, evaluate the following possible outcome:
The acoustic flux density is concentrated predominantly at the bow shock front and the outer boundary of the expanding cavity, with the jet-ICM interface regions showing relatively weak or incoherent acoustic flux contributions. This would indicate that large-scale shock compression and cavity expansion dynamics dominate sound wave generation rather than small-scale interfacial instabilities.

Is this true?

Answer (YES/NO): NO